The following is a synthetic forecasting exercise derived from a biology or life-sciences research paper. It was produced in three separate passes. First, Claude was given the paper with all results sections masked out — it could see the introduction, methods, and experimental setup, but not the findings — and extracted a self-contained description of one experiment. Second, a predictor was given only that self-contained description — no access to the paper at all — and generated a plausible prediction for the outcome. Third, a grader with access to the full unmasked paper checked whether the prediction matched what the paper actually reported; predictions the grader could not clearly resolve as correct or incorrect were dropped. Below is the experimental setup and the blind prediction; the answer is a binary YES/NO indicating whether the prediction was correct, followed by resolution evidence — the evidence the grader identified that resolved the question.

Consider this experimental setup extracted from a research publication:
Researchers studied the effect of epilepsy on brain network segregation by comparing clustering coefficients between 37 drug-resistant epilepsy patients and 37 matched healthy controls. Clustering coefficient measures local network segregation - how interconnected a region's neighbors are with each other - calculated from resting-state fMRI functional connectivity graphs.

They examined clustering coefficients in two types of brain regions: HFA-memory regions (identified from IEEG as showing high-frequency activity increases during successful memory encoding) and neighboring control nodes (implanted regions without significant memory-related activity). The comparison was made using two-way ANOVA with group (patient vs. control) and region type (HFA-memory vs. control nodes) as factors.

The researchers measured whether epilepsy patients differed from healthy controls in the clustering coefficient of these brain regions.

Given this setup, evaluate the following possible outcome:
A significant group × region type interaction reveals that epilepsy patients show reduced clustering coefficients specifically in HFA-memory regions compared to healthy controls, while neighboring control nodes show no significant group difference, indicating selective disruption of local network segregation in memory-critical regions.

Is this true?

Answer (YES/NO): NO